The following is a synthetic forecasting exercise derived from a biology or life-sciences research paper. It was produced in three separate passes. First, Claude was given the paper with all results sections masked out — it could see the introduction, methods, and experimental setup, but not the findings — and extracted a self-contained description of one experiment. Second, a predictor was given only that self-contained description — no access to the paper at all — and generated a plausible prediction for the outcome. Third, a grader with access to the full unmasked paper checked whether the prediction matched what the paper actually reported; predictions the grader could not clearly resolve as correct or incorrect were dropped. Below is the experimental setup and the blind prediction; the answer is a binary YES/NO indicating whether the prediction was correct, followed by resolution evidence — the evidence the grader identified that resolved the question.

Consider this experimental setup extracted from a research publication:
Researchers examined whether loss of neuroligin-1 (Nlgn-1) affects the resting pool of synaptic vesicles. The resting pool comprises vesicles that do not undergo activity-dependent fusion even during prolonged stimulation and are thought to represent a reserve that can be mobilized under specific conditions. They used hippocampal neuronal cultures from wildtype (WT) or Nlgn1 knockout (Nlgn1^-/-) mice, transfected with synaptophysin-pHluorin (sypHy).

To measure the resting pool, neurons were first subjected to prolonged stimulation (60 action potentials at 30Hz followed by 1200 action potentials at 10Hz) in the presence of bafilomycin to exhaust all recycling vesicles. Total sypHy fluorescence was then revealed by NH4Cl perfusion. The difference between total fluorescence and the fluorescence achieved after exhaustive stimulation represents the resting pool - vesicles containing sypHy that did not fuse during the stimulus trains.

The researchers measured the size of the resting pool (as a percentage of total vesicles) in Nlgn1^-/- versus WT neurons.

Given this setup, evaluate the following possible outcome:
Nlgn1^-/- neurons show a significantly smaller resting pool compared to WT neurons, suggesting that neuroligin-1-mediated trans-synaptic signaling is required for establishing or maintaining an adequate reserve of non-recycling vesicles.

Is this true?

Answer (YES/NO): NO